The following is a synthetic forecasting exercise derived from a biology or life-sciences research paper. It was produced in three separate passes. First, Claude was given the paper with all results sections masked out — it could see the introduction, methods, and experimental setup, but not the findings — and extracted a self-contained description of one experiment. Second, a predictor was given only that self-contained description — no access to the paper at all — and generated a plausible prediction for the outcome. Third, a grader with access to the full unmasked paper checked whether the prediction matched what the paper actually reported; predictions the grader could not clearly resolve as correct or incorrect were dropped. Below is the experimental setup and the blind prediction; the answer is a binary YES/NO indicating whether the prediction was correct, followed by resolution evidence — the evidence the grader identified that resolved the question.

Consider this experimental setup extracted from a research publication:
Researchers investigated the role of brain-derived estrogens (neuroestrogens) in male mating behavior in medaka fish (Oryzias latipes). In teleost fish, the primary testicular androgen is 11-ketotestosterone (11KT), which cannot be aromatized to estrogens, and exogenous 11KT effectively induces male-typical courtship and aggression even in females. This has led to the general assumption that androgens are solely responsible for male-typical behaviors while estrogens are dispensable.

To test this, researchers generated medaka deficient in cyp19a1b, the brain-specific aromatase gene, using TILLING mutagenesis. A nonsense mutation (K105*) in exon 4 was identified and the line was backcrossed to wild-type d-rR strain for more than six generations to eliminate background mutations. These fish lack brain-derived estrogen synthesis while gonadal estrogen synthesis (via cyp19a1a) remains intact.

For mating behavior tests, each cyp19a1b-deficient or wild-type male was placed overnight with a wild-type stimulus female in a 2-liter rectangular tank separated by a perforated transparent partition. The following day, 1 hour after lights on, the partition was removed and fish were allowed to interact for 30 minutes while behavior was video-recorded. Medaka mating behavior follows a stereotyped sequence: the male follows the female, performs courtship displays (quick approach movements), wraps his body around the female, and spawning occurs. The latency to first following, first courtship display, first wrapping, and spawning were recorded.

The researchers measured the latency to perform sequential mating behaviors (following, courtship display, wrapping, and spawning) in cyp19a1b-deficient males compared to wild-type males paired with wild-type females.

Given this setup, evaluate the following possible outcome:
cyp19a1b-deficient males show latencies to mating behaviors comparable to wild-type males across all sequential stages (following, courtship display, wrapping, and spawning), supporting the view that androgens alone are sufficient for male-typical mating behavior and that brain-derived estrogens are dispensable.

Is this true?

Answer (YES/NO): NO